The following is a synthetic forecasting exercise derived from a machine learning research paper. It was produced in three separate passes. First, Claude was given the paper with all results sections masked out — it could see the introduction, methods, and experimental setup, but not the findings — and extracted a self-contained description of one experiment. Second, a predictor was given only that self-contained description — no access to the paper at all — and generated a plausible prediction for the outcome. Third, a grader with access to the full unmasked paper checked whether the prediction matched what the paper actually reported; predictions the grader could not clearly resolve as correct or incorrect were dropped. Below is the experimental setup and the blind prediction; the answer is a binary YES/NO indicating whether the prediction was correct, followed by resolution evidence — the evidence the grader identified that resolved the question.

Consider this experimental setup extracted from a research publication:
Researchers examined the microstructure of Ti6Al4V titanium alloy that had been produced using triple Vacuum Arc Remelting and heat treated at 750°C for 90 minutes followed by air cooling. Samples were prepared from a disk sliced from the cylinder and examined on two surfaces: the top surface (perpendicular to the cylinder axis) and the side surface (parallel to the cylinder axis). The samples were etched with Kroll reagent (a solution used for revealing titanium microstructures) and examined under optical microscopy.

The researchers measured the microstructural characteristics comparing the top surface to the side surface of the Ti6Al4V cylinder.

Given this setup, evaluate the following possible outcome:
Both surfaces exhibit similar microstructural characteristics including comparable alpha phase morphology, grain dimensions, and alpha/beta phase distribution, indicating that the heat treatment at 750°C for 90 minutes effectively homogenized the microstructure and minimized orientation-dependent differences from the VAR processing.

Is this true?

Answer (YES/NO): NO